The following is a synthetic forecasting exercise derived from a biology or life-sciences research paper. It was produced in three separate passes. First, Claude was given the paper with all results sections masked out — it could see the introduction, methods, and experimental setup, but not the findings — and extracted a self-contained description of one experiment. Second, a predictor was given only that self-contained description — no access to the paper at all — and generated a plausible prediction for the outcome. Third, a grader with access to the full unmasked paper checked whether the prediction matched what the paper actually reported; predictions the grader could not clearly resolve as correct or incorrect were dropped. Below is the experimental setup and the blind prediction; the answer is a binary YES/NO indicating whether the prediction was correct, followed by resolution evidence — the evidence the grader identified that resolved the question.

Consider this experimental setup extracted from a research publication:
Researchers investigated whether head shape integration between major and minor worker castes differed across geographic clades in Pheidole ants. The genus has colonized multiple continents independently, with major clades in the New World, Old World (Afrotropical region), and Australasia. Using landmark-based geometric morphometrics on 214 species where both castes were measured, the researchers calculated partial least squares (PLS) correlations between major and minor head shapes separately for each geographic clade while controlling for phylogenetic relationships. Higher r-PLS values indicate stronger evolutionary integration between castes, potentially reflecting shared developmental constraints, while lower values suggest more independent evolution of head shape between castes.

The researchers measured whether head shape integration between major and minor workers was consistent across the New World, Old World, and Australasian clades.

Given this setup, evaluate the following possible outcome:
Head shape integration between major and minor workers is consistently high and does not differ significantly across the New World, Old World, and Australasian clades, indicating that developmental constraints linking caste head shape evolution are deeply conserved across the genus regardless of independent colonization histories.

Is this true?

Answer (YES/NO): NO